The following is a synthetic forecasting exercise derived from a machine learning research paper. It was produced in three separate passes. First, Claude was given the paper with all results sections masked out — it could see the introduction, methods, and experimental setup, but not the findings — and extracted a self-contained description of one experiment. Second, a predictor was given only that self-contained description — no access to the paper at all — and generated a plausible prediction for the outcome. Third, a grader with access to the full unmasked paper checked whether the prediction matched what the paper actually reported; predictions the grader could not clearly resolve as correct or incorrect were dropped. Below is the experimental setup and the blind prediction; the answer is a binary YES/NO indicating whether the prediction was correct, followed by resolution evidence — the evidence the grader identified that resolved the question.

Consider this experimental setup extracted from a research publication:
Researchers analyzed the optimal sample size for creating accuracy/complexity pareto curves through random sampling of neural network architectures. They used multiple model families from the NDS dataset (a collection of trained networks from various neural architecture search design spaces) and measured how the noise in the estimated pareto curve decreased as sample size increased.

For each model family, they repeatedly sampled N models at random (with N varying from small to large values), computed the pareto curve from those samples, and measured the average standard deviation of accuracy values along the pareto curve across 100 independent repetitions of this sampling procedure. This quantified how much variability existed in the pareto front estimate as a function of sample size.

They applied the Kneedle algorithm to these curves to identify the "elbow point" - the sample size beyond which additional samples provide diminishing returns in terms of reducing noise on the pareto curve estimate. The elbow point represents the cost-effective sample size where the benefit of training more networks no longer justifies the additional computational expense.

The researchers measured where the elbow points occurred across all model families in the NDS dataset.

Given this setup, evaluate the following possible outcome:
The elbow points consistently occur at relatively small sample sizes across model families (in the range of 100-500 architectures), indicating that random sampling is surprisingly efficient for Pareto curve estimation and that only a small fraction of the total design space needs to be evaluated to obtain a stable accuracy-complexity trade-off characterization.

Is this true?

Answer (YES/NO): NO